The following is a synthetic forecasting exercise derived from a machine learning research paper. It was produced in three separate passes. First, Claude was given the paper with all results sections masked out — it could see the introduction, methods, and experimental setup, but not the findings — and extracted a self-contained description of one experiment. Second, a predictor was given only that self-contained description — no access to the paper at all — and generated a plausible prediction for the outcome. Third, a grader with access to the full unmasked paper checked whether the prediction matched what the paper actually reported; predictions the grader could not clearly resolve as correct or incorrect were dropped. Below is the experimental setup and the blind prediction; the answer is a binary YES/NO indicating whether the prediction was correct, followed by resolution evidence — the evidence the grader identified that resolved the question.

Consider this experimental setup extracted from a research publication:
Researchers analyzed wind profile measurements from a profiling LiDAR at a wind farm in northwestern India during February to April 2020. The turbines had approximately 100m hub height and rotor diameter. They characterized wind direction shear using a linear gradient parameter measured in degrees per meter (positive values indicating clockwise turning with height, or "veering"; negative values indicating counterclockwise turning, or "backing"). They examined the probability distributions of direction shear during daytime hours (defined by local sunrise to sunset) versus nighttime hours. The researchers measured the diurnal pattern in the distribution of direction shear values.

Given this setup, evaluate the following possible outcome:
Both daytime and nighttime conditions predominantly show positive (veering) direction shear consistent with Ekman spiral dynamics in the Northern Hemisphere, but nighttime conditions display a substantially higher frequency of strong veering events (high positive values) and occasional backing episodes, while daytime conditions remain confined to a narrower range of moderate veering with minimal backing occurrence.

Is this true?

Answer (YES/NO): NO